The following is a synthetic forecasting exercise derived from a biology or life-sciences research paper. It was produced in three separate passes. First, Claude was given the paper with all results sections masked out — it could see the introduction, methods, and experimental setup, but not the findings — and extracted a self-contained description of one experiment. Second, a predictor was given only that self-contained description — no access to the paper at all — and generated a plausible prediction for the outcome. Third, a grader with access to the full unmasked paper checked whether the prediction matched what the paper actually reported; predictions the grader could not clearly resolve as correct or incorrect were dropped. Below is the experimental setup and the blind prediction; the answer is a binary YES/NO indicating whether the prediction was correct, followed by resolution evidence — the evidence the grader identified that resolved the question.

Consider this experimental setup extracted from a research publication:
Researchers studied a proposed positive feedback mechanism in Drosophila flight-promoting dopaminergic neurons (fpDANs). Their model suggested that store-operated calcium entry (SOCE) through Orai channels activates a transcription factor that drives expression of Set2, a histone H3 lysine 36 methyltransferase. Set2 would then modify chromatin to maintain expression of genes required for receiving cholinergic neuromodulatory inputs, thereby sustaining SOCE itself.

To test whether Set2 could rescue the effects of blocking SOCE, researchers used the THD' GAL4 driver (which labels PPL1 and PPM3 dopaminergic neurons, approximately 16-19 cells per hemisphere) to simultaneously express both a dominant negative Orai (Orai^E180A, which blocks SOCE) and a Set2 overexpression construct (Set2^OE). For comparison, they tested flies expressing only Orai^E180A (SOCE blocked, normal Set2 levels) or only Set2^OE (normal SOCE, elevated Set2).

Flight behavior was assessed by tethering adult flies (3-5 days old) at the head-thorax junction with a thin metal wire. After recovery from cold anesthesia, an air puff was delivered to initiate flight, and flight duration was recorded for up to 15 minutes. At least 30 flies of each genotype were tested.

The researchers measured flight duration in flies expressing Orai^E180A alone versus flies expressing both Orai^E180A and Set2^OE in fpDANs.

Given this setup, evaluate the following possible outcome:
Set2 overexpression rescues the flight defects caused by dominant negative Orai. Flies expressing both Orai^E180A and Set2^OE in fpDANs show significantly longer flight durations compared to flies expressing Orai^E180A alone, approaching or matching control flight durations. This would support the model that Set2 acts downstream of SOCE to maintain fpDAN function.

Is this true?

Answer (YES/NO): YES